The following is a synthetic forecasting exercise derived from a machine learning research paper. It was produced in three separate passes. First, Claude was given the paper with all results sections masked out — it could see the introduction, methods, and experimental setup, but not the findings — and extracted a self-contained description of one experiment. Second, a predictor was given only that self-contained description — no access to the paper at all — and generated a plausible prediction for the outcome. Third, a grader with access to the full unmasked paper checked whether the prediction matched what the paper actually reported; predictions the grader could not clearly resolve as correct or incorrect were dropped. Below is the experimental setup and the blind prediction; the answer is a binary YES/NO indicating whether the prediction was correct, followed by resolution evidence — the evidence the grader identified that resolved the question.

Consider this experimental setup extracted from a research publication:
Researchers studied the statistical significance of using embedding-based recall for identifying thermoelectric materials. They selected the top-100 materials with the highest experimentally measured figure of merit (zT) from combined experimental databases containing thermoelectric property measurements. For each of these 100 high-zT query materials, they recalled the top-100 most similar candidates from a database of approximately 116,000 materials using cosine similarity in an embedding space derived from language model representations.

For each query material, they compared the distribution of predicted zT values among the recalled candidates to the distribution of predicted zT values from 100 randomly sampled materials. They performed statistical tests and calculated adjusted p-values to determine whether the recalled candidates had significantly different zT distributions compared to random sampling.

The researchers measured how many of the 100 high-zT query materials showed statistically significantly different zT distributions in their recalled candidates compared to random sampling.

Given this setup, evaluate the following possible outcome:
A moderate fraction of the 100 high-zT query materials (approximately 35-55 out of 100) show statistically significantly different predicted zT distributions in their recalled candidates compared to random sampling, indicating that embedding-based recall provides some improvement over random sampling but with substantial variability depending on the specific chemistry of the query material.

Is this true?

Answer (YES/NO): NO